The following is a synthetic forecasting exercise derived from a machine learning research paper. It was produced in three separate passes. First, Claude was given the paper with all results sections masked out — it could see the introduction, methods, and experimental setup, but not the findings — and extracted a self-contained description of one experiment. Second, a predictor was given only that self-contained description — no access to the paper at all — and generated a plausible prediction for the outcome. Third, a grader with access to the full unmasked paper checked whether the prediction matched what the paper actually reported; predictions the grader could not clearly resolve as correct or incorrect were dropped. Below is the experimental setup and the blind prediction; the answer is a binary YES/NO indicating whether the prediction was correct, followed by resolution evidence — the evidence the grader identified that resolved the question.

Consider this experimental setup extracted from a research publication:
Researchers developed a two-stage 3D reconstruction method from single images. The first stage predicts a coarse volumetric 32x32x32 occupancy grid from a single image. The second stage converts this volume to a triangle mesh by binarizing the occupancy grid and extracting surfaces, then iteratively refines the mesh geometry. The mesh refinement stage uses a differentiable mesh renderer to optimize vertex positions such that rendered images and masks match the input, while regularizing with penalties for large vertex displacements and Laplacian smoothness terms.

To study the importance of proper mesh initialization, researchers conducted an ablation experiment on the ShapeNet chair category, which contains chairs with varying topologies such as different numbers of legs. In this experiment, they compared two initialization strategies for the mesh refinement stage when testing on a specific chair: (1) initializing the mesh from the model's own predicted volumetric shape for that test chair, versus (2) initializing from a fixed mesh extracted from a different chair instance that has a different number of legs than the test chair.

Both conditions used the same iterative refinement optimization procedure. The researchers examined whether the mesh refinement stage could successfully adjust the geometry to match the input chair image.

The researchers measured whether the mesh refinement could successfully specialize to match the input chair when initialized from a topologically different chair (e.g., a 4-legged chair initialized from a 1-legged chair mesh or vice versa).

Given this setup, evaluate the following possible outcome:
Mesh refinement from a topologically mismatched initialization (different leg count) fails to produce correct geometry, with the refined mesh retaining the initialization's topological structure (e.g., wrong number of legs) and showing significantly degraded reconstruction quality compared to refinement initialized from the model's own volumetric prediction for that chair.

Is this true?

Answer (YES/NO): YES